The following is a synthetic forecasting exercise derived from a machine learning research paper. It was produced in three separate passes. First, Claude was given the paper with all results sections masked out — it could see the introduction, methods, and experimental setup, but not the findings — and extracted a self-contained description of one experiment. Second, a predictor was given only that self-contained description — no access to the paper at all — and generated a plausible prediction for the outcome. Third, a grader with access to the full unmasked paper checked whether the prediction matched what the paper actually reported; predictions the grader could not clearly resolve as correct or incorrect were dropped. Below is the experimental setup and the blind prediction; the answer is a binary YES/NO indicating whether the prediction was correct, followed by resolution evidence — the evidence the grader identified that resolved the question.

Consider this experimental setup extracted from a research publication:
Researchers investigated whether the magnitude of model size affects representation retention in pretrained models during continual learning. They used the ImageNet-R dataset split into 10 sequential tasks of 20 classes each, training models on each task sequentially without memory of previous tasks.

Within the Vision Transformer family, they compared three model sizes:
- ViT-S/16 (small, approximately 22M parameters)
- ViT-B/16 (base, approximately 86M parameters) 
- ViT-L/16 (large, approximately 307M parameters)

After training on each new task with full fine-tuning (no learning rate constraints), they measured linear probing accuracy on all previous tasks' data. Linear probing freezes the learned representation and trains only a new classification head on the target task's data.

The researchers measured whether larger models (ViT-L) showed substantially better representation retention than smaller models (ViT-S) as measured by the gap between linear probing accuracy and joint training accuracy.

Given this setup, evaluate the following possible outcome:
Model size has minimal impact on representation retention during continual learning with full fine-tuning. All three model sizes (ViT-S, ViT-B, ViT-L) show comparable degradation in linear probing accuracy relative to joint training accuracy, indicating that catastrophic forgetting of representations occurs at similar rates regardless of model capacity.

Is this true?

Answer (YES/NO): YES